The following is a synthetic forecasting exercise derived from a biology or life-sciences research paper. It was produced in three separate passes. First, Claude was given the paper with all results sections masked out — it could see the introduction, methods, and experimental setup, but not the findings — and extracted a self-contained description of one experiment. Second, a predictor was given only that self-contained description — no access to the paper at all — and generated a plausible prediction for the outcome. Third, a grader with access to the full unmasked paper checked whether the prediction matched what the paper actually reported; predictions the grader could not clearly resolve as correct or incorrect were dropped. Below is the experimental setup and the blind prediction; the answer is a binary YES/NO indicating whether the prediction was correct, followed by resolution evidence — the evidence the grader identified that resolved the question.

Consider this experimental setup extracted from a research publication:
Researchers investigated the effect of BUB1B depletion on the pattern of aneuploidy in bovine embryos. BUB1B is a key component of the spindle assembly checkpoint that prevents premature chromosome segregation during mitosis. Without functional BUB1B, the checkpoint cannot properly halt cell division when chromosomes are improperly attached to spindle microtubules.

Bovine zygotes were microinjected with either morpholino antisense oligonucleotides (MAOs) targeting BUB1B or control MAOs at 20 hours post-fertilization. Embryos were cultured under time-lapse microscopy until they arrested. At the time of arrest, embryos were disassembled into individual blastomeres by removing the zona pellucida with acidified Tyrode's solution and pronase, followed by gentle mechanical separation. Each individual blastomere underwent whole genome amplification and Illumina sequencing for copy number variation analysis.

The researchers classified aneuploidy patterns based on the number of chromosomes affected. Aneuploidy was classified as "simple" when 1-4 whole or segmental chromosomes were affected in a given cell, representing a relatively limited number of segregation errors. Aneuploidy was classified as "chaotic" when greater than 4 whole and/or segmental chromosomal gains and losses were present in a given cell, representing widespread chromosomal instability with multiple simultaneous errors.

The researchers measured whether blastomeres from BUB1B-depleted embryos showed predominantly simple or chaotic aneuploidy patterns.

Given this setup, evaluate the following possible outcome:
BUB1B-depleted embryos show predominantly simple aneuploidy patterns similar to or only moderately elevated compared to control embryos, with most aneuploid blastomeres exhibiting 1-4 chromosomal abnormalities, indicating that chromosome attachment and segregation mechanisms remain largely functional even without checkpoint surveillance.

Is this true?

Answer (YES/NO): NO